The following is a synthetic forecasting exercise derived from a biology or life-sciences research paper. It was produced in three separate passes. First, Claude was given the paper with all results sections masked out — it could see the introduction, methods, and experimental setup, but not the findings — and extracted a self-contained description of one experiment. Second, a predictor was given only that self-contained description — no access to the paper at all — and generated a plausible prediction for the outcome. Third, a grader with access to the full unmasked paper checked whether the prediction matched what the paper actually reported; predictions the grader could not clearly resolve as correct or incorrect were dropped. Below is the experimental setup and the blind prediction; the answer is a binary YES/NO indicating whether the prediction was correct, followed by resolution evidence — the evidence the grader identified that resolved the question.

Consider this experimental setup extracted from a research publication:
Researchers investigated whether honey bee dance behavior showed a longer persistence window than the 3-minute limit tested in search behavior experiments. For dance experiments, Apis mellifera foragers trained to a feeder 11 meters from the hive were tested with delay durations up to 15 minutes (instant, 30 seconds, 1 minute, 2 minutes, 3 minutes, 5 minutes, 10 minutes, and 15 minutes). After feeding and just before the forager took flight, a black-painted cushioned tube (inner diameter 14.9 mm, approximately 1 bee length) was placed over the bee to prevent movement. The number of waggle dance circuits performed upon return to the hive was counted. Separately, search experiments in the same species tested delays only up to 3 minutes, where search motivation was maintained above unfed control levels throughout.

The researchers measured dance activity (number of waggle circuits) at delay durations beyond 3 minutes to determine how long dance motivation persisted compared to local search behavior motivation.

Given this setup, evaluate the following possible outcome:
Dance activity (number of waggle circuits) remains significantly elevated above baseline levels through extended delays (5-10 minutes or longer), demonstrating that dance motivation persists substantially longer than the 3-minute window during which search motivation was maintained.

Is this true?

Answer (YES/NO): NO